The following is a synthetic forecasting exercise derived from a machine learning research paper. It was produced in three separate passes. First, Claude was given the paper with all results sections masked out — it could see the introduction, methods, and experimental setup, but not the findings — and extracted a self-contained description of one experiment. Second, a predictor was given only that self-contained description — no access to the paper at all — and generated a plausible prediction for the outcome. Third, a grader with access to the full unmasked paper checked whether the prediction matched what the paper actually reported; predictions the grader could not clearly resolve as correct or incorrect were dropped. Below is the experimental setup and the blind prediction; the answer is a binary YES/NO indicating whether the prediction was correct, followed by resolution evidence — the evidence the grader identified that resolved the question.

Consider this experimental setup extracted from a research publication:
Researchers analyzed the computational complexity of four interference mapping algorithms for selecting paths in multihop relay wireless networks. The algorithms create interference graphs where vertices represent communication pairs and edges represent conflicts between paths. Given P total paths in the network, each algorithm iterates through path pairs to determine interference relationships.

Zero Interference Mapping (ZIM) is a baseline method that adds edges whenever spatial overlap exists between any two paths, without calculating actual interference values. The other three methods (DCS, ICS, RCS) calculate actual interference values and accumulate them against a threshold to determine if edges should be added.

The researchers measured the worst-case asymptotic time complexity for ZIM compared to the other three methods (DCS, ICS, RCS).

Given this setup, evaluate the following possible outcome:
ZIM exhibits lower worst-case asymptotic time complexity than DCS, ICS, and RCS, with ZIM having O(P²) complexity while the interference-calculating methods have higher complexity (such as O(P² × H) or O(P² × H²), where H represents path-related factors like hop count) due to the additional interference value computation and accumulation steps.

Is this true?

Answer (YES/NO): NO